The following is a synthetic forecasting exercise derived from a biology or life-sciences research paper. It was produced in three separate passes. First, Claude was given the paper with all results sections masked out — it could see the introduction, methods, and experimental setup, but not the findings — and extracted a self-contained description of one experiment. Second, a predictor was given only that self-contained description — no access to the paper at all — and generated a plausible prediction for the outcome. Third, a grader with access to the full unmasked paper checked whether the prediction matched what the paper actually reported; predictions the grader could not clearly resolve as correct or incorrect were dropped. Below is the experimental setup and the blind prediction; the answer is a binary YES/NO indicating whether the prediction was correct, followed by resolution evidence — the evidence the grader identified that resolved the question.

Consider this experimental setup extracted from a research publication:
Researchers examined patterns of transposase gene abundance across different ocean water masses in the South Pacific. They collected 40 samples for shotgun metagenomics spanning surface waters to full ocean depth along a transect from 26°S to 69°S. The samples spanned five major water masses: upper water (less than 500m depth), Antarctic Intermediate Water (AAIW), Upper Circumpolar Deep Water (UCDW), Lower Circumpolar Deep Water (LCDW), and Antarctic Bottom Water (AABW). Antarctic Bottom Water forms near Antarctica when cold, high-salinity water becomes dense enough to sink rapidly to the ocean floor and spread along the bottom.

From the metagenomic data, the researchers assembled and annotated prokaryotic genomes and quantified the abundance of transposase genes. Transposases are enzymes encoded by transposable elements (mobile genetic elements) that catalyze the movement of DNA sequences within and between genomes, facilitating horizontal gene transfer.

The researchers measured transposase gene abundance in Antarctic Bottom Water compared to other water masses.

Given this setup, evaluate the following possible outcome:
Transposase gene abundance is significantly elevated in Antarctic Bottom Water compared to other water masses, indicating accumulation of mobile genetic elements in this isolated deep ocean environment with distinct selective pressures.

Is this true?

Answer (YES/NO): YES